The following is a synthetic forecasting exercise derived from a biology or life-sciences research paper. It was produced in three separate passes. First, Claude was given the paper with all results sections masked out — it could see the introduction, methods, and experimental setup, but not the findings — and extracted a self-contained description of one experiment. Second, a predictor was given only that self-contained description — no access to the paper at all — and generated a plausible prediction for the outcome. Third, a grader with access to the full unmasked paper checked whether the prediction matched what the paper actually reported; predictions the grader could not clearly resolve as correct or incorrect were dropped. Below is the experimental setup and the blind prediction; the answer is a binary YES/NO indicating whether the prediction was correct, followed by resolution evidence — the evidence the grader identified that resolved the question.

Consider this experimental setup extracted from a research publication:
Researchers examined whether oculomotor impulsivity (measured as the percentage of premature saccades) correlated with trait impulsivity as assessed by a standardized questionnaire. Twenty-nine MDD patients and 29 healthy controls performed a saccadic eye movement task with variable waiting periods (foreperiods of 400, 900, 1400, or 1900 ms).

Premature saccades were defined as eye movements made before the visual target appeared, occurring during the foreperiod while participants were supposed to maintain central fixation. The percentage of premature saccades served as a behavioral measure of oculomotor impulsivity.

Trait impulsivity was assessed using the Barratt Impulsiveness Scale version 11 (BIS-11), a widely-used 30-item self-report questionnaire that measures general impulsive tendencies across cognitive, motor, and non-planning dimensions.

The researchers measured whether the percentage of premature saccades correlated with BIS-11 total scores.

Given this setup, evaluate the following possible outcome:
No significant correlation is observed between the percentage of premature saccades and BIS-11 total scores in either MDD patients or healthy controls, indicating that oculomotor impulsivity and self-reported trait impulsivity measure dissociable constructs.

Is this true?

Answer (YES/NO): YES